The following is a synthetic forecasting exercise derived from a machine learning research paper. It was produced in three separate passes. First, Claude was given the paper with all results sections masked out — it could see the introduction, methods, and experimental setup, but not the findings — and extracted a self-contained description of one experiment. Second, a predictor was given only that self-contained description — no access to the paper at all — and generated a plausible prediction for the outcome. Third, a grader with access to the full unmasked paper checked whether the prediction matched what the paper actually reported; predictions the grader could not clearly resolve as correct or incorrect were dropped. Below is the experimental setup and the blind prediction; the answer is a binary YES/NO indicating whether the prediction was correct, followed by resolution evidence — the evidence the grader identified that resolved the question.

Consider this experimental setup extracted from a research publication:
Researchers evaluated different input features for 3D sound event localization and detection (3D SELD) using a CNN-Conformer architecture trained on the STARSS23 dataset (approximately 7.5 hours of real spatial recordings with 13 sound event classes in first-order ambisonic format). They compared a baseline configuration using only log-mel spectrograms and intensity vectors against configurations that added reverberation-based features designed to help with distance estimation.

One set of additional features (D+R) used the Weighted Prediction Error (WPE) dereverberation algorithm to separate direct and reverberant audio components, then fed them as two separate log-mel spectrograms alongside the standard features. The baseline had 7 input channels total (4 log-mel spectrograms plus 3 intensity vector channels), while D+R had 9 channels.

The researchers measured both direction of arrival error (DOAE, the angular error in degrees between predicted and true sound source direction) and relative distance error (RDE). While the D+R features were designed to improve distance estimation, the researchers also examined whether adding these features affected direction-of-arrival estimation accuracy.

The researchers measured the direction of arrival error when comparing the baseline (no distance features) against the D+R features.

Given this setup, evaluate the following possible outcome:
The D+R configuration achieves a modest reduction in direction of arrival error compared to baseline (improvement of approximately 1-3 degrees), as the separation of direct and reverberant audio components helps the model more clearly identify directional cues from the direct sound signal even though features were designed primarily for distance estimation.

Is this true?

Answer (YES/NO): NO